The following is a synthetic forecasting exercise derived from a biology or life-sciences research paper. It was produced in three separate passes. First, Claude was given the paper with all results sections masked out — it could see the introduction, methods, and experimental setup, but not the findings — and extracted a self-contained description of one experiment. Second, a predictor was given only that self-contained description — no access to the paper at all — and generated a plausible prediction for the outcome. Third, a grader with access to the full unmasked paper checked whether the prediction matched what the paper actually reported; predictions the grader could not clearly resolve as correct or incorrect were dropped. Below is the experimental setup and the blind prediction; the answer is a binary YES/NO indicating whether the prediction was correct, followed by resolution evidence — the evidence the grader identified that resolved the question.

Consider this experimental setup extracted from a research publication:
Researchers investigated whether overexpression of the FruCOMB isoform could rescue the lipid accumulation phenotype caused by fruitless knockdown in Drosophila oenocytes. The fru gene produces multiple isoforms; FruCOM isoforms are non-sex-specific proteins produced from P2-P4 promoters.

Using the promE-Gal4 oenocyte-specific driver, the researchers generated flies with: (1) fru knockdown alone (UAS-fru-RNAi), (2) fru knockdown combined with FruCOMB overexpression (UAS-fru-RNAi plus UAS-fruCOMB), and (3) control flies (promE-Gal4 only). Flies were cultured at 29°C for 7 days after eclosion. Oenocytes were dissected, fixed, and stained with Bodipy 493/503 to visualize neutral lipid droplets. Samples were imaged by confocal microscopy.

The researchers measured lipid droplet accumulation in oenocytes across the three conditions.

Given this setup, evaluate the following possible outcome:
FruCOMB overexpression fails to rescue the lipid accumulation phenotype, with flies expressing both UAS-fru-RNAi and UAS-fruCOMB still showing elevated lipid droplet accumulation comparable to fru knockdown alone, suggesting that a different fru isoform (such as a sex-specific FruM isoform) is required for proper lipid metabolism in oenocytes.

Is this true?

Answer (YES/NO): NO